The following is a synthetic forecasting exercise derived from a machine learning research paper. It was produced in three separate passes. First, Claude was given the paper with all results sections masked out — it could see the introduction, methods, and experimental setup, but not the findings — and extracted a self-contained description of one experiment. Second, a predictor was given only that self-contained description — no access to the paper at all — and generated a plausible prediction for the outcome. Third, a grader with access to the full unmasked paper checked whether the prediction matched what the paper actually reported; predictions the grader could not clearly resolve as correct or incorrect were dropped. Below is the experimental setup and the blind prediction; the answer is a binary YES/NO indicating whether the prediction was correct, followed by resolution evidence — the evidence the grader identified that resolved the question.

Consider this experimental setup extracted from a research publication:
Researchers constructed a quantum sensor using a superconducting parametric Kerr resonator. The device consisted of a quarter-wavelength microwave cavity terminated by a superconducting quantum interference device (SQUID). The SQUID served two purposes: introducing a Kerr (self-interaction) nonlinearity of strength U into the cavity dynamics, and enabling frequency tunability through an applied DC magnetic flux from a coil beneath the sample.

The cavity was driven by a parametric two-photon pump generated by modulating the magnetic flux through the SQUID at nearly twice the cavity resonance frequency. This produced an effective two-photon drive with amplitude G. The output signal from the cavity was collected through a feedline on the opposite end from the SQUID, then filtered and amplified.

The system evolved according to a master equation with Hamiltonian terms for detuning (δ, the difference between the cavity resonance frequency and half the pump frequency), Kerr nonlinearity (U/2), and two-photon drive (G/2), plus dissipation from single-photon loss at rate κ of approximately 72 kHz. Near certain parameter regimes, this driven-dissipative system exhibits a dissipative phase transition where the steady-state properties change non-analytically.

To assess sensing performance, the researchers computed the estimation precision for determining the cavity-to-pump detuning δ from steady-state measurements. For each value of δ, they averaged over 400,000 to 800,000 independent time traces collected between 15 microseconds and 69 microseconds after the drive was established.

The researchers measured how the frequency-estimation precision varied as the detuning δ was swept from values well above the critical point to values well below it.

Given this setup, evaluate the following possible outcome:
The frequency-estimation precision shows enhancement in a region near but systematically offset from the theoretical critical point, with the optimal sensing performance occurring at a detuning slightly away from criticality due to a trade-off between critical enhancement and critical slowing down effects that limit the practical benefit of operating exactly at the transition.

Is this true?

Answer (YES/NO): NO